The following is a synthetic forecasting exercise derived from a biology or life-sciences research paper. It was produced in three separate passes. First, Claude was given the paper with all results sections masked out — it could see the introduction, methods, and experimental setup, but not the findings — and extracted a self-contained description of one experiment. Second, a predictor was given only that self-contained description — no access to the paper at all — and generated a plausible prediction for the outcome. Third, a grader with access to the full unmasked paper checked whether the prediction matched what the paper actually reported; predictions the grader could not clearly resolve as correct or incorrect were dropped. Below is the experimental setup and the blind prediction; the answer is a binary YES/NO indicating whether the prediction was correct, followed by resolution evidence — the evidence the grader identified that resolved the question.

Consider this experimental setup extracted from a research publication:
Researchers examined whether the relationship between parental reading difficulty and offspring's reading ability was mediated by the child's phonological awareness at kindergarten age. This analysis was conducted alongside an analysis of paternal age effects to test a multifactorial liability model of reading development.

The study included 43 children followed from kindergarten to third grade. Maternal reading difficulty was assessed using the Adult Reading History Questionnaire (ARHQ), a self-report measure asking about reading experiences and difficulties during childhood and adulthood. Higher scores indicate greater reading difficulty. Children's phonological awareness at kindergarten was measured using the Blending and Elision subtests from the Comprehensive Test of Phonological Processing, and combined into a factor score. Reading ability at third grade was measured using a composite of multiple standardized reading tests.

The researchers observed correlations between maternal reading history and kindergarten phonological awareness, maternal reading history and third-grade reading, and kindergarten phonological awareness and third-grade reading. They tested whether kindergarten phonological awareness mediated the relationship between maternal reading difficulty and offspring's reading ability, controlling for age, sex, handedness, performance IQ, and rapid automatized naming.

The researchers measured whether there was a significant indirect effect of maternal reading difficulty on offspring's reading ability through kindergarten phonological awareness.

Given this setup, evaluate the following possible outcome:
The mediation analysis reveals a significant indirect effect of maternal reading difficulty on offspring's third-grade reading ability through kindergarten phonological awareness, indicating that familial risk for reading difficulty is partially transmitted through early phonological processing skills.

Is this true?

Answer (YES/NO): YES